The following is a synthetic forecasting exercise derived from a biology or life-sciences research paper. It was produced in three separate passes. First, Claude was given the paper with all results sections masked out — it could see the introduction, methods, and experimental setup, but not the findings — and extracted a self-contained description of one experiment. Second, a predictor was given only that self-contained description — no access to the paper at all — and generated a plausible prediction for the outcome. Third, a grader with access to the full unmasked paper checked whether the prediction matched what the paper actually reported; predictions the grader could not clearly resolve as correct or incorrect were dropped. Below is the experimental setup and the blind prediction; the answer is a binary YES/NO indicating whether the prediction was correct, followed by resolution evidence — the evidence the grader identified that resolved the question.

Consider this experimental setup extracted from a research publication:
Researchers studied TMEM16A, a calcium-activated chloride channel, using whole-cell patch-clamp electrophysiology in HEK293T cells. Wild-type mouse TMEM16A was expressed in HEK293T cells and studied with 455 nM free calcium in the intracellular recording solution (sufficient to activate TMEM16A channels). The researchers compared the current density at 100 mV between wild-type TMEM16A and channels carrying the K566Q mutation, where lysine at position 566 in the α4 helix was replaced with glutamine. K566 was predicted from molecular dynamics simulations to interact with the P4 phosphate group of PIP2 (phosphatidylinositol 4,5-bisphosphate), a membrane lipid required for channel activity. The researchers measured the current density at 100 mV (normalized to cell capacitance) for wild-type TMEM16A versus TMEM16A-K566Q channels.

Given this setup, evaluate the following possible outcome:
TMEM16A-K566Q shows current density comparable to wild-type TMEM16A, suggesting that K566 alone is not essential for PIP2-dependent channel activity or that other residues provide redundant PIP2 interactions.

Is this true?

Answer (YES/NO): NO